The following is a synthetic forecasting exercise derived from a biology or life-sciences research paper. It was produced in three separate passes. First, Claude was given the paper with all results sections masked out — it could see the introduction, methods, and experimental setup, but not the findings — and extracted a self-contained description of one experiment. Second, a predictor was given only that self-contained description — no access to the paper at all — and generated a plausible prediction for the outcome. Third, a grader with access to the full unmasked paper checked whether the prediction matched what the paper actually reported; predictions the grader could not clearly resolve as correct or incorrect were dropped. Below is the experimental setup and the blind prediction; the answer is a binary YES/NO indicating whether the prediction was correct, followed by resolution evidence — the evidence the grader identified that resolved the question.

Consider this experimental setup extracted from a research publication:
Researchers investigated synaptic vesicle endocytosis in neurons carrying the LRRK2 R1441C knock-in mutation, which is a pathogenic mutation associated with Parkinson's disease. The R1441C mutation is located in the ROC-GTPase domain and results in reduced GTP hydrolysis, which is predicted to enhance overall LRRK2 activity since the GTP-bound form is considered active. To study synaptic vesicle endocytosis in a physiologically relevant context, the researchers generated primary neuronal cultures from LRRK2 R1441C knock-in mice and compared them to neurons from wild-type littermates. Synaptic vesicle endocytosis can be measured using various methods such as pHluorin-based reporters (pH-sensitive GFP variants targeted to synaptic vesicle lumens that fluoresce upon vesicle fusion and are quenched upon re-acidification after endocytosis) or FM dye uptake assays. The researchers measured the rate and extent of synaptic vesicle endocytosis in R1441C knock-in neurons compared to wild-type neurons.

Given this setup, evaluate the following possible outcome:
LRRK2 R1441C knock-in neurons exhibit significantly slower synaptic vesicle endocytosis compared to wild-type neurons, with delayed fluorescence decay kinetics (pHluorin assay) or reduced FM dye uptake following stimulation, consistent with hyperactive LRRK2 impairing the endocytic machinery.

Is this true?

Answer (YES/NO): YES